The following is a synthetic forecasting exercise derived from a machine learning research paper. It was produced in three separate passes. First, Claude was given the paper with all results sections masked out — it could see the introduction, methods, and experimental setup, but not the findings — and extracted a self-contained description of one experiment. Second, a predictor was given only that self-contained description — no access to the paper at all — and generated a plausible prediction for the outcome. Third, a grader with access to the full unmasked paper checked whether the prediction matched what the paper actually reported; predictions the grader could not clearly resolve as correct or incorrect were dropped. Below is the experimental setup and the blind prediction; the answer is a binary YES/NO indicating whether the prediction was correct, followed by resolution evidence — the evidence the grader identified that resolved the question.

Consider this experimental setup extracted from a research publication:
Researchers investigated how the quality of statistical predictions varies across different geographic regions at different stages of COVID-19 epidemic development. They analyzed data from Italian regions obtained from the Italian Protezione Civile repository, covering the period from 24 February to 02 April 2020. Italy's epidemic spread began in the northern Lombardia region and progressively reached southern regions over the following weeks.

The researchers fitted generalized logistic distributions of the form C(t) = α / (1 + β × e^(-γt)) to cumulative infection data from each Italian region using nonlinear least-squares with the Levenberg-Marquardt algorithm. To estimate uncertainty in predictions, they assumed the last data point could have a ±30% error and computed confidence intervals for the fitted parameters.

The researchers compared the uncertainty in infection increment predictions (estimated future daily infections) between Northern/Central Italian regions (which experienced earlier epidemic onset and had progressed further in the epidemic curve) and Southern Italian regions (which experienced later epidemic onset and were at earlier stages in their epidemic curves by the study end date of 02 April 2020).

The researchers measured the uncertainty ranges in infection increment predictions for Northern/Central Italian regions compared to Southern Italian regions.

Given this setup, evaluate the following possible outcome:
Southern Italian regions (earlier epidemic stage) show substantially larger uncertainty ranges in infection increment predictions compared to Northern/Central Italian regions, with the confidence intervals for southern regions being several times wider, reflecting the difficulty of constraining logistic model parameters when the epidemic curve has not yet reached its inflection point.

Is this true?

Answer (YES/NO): YES